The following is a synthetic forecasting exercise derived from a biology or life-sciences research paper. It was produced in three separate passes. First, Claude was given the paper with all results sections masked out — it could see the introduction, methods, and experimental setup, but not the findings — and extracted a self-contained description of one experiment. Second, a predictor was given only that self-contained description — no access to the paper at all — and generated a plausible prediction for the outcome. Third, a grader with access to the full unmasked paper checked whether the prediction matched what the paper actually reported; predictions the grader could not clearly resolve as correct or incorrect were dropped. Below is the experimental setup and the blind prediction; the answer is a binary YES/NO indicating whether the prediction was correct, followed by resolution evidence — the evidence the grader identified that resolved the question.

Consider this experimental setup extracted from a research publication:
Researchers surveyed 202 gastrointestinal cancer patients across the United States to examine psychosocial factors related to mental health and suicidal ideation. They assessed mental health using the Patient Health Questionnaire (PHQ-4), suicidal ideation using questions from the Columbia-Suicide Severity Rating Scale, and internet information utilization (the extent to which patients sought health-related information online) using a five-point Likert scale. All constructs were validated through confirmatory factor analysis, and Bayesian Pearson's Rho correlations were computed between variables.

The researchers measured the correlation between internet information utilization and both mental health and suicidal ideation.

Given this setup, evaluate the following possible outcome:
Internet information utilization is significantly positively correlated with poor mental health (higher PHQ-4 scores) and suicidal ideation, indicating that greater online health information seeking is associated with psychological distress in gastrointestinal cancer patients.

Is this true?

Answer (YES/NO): NO